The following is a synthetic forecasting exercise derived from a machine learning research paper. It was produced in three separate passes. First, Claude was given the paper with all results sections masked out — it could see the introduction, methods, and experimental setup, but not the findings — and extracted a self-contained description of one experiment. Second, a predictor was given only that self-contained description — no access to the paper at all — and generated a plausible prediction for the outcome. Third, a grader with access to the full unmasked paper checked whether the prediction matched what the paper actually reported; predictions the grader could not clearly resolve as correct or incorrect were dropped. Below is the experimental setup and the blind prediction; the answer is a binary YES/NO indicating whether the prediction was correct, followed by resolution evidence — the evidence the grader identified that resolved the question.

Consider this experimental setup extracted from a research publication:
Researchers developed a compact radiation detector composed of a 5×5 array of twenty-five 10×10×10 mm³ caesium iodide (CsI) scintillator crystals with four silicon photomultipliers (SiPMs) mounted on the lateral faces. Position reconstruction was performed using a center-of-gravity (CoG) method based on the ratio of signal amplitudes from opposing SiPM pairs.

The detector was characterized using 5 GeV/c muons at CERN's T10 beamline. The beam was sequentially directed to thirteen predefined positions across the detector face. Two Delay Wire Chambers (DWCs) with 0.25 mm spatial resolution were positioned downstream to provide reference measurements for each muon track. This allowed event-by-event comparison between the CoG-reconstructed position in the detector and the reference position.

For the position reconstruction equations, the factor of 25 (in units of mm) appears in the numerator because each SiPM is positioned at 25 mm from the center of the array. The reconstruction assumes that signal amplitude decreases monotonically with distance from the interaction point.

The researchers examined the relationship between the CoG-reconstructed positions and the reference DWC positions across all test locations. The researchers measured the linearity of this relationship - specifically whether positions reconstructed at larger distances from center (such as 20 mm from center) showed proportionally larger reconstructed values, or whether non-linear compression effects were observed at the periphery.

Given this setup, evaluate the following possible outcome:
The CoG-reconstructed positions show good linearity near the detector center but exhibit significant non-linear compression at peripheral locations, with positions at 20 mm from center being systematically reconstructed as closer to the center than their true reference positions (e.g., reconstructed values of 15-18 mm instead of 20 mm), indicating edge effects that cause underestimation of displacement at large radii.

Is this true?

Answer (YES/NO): NO